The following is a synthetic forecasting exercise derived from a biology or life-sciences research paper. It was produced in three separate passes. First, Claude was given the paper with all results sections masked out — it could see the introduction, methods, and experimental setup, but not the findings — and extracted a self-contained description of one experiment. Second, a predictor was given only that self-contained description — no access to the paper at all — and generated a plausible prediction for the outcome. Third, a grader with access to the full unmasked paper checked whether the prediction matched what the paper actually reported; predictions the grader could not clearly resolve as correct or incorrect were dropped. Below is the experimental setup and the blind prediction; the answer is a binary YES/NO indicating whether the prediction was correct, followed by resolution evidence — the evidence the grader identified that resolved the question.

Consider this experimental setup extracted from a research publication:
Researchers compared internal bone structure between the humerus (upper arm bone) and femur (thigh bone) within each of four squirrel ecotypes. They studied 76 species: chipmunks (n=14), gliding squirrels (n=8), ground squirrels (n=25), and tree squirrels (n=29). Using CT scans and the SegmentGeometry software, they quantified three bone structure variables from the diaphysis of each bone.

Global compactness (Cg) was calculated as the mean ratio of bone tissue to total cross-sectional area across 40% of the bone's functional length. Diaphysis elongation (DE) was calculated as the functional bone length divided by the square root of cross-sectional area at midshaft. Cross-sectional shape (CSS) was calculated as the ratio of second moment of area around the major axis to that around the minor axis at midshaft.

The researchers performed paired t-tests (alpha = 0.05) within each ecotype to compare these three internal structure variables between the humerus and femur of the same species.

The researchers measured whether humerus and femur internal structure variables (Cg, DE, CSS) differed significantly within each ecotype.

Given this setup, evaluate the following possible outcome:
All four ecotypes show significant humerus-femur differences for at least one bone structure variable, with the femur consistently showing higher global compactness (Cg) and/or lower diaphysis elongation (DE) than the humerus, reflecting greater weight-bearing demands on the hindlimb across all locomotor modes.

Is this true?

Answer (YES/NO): NO